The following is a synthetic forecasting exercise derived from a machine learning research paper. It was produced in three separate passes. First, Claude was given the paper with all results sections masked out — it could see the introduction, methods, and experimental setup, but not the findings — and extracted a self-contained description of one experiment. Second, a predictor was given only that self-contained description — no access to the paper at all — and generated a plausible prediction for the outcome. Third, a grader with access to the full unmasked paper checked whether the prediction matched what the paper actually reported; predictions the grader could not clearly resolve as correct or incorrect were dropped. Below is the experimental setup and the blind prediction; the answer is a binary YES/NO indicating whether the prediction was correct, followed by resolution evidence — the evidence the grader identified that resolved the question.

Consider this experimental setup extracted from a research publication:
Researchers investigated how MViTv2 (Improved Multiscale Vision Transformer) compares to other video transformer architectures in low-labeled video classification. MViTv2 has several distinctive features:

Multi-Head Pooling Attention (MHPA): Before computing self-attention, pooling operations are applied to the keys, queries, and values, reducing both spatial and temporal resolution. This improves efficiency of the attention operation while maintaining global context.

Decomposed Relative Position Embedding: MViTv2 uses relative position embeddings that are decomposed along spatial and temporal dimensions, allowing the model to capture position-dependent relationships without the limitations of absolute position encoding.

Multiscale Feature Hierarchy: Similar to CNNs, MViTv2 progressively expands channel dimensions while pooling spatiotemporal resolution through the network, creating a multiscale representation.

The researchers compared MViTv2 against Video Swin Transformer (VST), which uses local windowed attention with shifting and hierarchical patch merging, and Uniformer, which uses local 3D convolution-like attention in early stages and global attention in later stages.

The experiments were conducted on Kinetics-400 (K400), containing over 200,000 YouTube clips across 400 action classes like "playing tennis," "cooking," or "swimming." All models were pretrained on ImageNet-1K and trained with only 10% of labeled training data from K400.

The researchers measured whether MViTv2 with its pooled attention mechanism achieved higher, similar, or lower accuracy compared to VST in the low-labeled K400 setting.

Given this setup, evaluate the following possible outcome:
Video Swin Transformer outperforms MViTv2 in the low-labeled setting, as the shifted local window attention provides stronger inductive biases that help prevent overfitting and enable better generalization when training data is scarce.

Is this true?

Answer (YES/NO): YES